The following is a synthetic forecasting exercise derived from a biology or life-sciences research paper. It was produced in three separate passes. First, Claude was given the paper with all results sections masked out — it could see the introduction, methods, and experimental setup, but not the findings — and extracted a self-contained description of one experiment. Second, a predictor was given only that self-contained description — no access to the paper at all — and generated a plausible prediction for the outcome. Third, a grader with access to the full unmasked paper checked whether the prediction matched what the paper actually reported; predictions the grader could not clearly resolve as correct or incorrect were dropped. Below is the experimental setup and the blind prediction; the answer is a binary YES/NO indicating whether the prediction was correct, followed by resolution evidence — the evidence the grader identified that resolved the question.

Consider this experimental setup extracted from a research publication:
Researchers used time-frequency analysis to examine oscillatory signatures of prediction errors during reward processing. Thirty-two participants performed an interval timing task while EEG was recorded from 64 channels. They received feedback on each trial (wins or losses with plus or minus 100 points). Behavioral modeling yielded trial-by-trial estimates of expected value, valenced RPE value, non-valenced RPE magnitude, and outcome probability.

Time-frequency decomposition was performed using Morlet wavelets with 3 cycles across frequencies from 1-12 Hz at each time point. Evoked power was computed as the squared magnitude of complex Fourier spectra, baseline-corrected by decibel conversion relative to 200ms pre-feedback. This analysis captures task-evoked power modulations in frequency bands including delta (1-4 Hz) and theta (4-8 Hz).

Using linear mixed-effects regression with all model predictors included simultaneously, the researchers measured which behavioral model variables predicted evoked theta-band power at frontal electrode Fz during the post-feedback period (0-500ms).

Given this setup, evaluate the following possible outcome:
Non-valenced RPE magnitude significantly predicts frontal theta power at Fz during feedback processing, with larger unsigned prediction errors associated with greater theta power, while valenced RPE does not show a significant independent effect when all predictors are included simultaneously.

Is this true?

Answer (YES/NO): NO